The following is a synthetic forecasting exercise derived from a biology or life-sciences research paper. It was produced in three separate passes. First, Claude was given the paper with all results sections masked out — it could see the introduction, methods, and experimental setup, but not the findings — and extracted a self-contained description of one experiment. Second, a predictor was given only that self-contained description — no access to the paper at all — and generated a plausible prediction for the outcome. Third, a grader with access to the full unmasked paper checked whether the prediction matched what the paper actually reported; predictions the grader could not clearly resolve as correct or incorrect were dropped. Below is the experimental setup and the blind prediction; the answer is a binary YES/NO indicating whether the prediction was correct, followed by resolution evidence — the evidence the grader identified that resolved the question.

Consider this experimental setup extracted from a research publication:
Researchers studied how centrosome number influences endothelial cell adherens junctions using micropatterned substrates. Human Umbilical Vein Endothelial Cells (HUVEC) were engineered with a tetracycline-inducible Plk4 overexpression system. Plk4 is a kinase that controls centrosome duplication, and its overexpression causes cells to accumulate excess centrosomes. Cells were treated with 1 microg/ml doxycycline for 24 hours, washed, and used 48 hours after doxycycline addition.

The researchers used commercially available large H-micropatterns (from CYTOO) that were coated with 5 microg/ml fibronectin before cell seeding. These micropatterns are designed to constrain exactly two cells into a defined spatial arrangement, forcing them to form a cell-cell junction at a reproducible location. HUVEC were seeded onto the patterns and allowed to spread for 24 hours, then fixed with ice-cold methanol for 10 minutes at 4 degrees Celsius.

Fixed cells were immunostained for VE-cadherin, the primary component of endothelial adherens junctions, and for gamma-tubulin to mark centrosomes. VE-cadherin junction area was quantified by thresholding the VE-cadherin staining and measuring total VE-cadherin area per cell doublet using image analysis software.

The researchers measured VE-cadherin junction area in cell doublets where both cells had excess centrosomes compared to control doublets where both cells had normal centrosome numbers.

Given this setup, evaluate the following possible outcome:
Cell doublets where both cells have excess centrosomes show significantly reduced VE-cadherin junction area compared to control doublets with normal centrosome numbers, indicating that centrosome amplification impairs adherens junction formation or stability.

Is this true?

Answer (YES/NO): NO